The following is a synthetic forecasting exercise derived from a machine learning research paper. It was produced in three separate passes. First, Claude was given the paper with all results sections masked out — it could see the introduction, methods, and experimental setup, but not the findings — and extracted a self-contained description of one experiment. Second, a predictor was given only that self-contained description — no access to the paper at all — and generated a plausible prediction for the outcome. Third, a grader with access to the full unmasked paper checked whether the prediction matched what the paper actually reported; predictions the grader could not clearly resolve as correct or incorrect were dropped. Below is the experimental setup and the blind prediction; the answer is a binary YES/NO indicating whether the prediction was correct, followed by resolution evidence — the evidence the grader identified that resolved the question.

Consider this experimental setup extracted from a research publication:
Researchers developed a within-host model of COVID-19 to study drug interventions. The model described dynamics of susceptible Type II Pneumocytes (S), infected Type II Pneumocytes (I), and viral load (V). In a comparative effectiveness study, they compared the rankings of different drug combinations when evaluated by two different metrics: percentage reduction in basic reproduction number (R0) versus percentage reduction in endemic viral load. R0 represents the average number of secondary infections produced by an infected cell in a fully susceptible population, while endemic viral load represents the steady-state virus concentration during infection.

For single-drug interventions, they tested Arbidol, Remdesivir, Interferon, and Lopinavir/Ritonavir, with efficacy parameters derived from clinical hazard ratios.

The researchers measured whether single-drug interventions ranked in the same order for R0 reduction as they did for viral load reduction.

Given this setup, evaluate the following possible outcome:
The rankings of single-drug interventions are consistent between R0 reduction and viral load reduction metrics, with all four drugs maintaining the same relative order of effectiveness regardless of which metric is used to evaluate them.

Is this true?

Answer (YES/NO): YES